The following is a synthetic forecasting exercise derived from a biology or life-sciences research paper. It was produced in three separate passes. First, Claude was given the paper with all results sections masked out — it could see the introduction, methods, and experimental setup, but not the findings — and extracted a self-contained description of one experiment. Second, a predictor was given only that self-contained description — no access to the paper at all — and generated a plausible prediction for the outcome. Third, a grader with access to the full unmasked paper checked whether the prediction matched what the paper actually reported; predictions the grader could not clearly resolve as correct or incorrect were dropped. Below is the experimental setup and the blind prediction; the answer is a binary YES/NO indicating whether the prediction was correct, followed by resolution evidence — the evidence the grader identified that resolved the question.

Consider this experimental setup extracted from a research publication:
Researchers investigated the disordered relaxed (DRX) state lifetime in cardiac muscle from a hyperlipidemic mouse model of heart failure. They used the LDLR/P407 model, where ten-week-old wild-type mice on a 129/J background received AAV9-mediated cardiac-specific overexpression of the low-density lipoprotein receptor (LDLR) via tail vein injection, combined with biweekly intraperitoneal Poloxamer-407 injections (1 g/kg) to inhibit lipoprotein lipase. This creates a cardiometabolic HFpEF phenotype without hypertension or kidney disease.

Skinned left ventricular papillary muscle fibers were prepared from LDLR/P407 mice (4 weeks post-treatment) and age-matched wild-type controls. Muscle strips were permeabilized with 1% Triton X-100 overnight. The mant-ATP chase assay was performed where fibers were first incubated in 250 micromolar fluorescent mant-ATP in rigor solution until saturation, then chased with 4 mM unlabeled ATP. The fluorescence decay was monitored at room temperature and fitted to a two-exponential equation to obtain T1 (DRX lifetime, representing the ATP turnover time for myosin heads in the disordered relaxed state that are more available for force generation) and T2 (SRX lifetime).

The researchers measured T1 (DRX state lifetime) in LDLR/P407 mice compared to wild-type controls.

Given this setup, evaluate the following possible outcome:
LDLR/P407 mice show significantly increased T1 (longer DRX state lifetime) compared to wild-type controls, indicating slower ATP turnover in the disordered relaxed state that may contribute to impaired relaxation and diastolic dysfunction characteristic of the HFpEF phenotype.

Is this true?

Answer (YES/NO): NO